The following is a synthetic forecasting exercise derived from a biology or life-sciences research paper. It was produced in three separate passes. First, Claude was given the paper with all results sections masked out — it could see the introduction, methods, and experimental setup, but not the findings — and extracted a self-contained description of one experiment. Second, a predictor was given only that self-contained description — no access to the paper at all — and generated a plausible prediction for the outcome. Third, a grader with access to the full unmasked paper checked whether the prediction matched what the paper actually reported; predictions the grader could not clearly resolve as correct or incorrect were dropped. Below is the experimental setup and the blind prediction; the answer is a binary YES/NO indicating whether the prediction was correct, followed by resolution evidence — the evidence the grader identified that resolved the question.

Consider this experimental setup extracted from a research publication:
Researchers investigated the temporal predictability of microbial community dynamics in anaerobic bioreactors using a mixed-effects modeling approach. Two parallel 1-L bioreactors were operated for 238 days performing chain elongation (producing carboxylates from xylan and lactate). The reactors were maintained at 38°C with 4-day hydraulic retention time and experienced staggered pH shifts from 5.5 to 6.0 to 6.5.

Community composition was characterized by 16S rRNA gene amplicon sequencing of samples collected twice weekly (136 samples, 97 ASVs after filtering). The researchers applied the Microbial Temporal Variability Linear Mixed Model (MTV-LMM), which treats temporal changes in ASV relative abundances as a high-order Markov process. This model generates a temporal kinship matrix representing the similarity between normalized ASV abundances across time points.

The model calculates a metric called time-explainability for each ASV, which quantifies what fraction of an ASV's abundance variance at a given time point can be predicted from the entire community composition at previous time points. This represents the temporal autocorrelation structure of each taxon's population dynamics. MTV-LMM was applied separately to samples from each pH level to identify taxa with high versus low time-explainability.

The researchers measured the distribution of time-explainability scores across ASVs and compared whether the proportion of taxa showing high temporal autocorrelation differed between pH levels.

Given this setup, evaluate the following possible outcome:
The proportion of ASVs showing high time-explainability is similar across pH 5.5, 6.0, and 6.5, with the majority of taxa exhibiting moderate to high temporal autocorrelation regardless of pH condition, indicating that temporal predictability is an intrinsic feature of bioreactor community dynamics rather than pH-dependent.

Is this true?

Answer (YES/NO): NO